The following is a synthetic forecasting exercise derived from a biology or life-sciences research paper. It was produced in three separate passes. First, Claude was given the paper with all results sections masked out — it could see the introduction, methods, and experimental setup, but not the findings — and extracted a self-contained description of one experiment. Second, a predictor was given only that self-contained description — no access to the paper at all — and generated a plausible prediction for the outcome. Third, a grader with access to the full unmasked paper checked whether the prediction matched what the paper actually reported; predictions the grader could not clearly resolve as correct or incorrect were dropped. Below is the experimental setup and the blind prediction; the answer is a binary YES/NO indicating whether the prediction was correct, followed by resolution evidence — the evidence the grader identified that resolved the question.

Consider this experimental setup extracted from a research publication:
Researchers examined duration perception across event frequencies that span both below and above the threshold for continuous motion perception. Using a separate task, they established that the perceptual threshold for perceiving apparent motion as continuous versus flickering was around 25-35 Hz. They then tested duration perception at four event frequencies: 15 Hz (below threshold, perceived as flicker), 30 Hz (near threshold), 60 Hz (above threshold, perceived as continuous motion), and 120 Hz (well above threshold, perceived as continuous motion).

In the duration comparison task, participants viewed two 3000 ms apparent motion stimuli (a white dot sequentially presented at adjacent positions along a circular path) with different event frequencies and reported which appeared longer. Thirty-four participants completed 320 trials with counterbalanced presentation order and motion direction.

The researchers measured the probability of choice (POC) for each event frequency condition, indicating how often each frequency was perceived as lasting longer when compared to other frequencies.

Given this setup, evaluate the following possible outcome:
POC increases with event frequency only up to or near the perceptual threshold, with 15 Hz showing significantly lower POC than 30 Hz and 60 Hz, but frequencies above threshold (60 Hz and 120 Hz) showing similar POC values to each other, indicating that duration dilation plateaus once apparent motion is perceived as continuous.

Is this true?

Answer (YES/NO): NO